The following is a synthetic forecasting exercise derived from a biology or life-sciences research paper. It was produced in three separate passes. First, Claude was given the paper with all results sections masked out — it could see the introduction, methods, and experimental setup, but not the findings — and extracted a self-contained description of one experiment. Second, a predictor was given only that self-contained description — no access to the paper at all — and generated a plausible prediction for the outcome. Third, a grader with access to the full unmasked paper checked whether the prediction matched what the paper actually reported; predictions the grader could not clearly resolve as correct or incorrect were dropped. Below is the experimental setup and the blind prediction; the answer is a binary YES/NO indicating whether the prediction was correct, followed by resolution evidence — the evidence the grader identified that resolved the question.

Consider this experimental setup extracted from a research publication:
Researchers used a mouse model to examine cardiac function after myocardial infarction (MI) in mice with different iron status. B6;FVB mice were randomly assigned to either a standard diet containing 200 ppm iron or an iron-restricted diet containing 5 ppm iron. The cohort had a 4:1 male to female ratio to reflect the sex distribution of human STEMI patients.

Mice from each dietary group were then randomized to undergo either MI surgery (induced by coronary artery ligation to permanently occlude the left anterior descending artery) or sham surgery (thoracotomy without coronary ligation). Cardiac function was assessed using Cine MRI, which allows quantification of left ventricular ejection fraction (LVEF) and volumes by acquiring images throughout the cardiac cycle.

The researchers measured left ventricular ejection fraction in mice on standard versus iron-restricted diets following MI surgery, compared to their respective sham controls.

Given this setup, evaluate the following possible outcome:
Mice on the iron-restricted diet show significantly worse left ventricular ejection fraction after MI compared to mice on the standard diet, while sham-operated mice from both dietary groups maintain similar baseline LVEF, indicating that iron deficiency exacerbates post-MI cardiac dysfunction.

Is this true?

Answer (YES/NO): NO